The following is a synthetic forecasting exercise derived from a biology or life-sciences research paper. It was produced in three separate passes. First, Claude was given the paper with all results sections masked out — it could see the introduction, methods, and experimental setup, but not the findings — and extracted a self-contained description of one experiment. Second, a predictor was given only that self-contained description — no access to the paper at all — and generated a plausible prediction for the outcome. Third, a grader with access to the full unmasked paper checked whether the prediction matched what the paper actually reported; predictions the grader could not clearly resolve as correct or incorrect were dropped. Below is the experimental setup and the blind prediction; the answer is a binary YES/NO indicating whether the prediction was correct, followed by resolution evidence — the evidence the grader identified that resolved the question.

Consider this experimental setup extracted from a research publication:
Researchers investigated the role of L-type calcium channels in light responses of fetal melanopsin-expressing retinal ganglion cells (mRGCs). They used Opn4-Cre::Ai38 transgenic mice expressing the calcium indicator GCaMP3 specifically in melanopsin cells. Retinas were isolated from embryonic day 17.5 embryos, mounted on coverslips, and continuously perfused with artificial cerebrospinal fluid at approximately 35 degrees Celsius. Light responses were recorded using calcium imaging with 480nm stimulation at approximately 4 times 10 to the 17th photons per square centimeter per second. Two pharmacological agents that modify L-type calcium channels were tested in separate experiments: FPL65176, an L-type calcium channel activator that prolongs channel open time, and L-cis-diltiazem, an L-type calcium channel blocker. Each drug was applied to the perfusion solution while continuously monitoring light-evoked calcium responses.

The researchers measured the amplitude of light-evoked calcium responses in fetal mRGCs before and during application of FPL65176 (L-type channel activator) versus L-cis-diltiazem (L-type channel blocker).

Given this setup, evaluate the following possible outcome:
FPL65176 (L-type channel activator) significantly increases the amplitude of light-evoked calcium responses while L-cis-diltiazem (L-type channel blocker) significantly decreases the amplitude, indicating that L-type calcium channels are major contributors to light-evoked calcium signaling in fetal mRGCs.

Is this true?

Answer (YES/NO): YES